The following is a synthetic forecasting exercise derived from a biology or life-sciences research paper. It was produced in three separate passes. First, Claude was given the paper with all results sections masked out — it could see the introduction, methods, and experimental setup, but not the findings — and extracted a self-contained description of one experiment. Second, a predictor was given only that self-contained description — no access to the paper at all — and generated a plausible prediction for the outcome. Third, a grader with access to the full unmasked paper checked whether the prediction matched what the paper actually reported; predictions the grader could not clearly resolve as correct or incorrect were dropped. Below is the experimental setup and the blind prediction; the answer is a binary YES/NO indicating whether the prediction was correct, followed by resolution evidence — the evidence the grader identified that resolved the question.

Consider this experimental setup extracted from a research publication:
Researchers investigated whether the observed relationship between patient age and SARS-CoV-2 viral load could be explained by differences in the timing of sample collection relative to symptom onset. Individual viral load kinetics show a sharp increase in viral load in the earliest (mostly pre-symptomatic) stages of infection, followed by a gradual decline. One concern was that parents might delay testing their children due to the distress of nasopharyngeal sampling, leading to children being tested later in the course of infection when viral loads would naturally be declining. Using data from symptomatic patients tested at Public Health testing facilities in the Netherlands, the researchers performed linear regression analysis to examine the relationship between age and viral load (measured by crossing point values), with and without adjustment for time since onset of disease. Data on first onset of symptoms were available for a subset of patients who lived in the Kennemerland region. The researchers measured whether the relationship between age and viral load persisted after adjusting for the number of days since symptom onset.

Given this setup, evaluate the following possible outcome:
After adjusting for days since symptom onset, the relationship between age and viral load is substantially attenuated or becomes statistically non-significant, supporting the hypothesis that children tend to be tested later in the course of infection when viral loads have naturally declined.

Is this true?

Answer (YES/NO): NO